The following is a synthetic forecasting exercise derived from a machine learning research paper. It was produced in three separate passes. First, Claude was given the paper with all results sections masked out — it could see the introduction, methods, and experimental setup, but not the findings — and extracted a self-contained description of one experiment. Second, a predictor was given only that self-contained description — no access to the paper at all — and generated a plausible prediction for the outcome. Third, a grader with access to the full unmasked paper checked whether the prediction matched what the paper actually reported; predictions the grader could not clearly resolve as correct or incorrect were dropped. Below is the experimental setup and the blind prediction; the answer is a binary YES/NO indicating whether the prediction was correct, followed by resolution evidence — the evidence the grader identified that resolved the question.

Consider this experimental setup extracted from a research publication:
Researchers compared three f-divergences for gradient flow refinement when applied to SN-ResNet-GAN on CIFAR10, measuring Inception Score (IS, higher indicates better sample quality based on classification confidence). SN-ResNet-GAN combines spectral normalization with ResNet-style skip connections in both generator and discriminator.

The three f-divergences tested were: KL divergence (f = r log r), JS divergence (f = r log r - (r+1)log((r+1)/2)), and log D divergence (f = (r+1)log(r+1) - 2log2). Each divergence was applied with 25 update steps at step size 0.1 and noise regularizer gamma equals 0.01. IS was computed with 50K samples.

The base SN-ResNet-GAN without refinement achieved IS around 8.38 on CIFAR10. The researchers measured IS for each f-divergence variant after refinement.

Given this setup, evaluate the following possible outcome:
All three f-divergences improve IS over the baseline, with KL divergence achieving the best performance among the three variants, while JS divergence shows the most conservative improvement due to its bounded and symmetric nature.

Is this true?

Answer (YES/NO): NO